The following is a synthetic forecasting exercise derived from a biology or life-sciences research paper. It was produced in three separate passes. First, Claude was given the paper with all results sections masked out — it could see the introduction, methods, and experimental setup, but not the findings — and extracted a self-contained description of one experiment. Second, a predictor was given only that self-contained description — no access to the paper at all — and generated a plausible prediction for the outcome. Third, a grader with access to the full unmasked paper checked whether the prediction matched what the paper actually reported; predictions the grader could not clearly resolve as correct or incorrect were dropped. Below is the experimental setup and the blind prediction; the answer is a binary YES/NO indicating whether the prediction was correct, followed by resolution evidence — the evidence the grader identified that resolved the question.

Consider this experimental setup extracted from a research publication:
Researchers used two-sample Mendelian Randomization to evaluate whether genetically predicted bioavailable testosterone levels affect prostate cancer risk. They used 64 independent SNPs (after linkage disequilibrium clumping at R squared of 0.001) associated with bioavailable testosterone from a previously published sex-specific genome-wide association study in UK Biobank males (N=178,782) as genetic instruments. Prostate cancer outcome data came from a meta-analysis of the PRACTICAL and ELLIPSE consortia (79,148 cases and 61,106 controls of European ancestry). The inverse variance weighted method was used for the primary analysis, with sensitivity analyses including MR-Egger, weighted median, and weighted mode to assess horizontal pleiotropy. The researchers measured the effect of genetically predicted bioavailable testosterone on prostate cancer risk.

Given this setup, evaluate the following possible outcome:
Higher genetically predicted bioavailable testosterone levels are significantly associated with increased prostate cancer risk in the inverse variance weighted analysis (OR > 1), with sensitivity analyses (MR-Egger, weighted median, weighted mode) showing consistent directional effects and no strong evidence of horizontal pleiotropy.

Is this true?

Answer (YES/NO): YES